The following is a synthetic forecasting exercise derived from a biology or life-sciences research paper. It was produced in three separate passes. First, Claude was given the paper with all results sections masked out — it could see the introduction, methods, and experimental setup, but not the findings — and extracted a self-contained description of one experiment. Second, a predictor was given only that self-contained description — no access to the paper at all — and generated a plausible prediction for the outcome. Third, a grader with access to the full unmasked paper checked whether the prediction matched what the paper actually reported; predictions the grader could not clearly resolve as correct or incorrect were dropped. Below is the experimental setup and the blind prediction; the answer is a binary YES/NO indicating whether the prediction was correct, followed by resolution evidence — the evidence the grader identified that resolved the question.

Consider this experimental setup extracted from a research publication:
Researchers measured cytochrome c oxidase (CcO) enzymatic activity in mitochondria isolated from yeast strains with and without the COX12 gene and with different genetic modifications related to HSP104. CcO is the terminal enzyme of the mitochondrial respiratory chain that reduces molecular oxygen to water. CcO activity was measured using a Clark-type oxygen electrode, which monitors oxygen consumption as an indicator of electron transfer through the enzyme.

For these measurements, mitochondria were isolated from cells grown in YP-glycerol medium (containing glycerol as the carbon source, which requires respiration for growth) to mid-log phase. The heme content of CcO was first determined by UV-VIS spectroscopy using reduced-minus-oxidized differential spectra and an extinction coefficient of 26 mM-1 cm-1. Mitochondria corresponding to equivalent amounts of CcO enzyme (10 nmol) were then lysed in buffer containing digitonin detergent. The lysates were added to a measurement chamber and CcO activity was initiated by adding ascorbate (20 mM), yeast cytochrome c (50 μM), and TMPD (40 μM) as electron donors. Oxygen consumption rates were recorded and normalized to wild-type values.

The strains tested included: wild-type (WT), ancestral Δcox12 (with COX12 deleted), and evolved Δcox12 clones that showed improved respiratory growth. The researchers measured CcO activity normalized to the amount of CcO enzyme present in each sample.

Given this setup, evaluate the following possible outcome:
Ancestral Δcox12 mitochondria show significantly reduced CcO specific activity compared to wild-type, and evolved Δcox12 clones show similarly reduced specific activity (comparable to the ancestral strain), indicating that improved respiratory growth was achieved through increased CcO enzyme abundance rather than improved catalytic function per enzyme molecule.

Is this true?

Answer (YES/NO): NO